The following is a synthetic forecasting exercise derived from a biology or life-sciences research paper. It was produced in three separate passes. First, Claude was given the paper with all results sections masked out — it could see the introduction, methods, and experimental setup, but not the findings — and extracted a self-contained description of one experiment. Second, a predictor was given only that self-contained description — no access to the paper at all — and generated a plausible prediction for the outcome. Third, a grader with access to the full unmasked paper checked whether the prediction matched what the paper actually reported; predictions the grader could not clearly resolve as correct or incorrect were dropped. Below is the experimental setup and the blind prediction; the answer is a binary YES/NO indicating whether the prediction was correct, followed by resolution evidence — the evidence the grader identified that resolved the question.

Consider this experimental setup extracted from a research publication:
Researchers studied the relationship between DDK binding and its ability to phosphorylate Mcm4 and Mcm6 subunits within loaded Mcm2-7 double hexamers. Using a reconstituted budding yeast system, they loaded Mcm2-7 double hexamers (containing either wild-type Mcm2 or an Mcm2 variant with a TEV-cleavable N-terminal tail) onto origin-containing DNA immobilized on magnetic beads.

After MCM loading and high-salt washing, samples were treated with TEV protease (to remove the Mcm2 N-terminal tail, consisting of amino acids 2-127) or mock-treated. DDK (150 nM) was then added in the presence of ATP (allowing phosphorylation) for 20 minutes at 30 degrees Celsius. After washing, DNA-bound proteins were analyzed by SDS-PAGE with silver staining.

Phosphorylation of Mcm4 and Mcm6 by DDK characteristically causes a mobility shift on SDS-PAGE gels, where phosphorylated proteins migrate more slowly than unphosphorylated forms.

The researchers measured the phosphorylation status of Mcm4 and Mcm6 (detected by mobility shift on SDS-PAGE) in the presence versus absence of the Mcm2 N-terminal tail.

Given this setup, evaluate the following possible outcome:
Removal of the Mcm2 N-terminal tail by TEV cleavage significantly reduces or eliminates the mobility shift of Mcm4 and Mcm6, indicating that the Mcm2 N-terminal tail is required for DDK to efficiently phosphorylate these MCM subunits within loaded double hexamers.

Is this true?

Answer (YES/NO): YES